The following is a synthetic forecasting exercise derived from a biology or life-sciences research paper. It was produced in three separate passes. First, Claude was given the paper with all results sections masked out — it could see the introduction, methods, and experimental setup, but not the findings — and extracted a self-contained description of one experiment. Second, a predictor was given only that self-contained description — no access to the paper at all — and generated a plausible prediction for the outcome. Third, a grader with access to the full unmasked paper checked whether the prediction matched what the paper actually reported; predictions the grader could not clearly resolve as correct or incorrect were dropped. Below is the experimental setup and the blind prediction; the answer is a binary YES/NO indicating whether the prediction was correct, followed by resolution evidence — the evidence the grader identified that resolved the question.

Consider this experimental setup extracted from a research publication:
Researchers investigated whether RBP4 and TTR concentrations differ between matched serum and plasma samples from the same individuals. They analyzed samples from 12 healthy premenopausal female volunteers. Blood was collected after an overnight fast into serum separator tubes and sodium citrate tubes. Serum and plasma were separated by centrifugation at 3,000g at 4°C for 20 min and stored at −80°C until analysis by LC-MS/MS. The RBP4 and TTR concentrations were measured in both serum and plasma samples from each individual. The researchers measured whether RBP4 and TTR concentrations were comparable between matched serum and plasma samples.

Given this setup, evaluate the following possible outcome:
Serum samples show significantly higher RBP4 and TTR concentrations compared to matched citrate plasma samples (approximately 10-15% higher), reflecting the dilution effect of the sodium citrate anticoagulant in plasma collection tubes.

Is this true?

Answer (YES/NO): NO